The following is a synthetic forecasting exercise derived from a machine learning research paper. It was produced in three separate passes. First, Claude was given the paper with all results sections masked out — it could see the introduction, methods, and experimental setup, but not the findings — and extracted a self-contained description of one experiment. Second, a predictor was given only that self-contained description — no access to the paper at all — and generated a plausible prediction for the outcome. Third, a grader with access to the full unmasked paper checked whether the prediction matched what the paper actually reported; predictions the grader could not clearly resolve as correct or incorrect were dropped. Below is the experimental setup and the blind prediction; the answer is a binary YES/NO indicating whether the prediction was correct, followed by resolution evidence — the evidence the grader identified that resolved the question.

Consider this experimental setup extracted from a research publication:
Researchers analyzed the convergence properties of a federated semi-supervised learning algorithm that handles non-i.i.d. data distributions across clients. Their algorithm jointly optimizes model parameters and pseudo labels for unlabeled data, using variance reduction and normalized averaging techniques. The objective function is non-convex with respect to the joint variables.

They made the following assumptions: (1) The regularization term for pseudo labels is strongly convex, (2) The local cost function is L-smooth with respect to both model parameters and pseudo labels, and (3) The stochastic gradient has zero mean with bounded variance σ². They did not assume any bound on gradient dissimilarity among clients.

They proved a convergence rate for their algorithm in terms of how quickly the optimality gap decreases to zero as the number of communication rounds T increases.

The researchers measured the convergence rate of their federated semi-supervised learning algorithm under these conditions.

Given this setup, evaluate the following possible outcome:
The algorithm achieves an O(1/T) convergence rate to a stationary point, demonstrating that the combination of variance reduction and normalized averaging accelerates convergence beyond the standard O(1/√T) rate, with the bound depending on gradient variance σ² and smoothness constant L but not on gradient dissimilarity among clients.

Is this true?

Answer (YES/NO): NO